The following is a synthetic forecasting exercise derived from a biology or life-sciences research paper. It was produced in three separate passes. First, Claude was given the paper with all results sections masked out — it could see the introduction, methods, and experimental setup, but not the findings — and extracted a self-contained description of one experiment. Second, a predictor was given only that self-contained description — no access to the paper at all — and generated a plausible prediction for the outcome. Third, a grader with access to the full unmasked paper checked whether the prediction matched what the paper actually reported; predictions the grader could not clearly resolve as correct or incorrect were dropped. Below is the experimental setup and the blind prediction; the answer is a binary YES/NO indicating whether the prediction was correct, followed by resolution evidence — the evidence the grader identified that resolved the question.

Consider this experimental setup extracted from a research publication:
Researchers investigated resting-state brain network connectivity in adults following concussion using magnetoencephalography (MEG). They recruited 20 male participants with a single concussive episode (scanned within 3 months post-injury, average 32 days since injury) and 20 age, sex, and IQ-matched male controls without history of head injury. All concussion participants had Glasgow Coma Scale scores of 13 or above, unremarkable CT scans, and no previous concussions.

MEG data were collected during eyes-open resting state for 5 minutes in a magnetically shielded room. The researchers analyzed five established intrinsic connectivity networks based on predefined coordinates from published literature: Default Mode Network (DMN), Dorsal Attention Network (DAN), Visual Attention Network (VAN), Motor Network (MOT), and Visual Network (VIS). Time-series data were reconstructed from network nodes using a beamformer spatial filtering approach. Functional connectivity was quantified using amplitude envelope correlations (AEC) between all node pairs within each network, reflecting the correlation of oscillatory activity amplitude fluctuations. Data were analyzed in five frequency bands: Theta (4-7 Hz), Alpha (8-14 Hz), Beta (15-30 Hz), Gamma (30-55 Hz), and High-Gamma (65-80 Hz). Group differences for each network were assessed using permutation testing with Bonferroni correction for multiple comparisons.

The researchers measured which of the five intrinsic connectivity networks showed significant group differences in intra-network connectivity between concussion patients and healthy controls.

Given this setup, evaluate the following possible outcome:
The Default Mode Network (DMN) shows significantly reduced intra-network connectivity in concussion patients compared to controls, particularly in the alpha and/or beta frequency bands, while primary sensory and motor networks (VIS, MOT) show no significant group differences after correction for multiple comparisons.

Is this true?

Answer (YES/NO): NO